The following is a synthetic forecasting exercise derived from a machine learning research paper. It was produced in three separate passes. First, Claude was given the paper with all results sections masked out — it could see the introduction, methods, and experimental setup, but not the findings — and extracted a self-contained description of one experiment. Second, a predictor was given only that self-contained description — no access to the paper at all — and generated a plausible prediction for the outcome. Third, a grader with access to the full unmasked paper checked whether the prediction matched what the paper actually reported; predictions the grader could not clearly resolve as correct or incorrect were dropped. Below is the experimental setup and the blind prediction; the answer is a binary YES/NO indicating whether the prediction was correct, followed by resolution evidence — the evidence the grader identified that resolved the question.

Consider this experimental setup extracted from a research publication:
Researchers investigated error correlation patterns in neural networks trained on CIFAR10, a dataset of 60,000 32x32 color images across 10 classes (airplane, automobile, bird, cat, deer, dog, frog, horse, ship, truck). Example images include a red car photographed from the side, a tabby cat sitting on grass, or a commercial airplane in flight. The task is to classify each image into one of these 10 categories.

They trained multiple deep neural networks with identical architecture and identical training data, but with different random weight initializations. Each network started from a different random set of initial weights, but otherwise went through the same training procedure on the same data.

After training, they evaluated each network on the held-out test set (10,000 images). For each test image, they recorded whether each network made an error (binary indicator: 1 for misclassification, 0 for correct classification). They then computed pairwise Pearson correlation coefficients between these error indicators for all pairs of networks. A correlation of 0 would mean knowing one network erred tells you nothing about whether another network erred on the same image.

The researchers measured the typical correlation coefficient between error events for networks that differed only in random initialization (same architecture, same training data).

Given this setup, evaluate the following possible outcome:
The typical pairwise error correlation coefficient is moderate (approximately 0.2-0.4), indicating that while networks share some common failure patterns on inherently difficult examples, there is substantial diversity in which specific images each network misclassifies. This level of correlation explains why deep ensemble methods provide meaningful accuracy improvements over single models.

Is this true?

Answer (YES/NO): NO